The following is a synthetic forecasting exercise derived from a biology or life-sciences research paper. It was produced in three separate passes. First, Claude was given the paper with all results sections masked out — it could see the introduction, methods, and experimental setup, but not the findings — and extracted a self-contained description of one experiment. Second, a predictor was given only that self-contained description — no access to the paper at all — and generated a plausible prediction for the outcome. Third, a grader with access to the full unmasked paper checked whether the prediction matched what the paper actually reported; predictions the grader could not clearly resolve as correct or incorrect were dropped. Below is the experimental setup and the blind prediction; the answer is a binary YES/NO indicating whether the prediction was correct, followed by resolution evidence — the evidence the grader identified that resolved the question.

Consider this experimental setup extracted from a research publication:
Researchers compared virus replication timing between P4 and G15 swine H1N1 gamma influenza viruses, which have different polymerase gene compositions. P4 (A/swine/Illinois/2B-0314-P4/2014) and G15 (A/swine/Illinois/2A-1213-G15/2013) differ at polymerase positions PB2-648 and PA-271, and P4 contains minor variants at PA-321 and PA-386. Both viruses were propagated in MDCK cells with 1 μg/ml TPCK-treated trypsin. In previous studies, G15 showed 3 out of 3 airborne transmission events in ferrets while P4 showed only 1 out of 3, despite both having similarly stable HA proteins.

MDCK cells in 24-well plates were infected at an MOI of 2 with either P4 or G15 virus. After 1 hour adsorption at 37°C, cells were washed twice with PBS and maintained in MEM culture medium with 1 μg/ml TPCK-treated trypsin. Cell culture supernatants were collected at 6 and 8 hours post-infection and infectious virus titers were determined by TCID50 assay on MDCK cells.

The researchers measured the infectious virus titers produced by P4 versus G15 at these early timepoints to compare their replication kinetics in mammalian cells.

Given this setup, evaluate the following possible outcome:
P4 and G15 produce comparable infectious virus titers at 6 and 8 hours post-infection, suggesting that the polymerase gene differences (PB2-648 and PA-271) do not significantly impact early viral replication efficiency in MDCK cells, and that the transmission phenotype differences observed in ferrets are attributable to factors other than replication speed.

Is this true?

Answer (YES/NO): NO